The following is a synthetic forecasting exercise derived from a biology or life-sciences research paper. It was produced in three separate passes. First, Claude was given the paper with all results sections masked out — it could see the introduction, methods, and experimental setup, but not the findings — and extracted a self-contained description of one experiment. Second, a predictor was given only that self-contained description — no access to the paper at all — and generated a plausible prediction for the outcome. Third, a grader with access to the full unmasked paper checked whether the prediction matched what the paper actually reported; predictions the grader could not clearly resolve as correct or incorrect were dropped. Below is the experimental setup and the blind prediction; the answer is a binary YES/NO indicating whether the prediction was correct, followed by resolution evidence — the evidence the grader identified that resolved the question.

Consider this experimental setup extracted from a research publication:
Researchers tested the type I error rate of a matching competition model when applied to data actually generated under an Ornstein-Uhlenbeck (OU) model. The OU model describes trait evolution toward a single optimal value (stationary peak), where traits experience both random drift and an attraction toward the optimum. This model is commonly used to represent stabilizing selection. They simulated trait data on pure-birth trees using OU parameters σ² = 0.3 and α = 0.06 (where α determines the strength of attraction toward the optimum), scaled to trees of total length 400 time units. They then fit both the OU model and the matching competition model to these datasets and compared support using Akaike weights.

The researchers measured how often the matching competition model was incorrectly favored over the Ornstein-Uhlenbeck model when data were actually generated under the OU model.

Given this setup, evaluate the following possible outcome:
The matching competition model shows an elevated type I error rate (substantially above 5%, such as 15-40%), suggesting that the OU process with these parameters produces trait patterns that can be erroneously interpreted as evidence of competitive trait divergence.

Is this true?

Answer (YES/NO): NO